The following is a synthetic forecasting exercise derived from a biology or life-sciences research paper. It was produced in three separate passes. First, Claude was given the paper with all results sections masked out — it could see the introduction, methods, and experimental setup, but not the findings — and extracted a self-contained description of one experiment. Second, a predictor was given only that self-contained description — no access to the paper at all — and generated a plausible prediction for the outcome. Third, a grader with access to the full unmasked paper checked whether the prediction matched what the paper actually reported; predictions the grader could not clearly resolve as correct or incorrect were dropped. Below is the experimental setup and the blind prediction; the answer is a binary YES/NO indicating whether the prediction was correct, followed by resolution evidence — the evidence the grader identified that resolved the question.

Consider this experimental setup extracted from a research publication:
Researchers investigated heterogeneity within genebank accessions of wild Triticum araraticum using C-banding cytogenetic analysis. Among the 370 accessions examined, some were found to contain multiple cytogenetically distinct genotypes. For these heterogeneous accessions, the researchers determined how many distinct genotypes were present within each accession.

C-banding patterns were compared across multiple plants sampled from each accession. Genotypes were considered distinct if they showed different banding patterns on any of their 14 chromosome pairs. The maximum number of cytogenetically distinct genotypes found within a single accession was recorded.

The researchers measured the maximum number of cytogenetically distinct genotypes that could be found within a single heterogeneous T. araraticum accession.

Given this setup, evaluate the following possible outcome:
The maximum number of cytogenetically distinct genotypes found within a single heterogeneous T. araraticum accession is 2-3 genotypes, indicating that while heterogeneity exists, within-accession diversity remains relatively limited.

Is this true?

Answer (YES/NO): YES